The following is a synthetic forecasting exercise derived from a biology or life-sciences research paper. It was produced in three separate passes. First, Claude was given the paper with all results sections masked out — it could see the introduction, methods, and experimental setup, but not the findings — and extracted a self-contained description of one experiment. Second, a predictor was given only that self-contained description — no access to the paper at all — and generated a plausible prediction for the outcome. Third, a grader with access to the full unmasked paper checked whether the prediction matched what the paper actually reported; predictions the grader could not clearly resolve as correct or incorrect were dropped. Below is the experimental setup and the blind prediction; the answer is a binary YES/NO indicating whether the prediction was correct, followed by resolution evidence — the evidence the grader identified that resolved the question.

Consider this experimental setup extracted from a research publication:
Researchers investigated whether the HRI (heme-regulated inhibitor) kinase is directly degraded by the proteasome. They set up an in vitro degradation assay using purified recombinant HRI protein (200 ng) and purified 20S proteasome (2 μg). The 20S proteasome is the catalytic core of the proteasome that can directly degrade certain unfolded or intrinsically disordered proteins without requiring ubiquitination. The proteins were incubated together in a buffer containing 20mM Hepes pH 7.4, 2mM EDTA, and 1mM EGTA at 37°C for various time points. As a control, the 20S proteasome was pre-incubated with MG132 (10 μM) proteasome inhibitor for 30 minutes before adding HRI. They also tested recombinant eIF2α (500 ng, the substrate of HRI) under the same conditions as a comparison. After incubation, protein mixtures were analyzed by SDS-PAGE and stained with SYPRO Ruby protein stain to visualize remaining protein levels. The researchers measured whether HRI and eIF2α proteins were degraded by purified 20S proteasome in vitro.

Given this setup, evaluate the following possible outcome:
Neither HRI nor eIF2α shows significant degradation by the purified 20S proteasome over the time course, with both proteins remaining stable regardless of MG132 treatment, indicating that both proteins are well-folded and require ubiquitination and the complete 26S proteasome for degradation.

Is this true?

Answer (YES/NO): NO